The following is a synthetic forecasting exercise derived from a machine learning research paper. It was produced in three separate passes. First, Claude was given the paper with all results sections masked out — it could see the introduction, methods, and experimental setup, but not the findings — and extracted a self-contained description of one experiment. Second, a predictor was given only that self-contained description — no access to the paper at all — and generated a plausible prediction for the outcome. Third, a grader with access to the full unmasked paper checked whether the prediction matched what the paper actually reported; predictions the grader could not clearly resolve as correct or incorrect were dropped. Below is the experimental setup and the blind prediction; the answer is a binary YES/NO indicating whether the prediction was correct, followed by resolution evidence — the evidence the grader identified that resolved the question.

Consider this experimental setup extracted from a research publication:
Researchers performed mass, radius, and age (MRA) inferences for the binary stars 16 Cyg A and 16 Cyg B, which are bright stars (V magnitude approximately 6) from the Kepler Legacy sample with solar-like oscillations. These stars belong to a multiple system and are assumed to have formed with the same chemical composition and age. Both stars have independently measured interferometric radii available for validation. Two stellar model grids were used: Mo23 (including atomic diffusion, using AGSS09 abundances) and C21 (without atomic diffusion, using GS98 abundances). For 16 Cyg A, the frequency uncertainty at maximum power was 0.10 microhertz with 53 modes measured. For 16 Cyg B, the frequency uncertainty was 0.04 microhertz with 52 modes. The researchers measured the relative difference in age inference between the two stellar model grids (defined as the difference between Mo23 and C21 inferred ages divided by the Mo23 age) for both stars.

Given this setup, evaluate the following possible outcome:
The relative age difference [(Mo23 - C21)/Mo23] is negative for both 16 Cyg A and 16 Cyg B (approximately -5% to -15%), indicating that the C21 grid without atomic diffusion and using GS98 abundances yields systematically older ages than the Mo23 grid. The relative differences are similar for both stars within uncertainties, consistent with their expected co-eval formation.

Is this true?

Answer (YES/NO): YES